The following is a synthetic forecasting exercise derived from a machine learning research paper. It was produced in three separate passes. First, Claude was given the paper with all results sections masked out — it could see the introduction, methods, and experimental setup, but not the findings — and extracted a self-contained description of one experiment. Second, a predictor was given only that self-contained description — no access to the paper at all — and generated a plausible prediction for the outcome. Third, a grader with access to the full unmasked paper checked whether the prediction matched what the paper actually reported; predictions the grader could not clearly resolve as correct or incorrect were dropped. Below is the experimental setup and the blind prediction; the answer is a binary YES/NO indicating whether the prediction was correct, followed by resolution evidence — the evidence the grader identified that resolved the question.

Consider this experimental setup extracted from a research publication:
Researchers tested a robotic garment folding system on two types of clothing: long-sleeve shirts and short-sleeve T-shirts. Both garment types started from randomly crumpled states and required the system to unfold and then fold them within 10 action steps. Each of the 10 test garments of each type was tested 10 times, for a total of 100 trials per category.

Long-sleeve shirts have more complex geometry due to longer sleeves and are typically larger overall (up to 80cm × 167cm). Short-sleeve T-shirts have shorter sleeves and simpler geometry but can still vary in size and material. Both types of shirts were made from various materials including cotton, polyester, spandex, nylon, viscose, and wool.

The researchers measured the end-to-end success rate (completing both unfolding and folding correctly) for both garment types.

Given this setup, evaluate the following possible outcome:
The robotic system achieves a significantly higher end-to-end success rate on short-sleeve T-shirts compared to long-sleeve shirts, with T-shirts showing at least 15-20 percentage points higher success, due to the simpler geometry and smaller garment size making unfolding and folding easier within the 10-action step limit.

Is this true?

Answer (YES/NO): NO